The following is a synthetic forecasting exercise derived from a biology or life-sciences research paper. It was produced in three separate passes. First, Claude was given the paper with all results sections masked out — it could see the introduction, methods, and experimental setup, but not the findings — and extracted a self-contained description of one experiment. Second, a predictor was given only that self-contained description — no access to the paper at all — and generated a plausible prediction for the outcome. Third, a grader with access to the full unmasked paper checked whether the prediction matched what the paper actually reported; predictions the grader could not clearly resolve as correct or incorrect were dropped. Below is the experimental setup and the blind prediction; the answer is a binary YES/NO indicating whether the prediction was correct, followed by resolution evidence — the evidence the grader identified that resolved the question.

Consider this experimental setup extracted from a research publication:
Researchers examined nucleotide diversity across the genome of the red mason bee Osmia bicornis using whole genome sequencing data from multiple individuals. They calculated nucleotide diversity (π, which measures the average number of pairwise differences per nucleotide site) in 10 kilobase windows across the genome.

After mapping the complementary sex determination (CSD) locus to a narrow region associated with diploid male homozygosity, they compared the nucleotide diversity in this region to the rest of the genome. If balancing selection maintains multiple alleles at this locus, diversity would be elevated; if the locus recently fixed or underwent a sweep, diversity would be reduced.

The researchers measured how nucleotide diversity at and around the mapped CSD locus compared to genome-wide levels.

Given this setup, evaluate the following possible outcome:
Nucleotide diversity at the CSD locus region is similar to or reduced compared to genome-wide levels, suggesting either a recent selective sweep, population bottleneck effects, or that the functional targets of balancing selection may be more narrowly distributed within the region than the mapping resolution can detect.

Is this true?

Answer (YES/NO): NO